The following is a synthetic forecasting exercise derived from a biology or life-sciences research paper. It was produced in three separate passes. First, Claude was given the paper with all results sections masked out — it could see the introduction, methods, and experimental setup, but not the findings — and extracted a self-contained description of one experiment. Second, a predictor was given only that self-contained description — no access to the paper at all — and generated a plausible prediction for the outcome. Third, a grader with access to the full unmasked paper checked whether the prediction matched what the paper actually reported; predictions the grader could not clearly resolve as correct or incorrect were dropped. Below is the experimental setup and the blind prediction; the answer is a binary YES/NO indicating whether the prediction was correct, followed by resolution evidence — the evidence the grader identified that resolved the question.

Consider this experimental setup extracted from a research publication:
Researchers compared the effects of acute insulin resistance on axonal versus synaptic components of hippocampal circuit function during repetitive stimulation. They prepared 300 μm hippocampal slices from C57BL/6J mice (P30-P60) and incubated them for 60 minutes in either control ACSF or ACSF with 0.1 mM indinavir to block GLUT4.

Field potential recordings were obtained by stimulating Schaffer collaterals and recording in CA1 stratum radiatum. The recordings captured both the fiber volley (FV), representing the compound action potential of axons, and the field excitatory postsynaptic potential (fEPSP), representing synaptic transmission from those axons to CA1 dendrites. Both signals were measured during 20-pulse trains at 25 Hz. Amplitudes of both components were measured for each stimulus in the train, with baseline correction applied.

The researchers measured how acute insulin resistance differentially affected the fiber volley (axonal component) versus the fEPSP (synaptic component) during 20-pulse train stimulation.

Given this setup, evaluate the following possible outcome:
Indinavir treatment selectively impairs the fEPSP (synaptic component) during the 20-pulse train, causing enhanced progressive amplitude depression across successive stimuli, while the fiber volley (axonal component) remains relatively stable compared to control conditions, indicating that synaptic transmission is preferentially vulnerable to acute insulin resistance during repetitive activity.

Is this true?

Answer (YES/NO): NO